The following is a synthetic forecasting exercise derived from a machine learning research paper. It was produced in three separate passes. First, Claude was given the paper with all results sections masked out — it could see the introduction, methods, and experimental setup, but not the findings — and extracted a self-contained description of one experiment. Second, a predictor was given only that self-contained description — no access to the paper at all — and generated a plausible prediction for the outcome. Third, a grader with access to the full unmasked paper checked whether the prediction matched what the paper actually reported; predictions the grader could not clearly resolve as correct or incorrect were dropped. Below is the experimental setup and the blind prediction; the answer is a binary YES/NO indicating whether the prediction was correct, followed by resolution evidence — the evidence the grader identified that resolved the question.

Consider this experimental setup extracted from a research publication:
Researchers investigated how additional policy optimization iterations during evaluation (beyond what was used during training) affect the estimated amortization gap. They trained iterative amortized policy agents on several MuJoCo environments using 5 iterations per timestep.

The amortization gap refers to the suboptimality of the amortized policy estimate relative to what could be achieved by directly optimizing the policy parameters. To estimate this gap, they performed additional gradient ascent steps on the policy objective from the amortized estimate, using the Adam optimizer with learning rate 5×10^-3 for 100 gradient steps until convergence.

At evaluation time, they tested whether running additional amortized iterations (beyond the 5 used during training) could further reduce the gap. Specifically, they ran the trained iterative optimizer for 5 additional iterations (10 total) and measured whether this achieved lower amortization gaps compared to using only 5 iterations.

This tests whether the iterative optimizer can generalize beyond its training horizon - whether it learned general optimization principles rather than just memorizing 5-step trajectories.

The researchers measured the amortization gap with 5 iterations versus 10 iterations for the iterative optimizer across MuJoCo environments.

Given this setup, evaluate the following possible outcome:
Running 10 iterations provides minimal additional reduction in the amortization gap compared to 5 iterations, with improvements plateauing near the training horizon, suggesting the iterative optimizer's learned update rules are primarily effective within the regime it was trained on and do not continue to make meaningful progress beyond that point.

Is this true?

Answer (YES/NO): NO